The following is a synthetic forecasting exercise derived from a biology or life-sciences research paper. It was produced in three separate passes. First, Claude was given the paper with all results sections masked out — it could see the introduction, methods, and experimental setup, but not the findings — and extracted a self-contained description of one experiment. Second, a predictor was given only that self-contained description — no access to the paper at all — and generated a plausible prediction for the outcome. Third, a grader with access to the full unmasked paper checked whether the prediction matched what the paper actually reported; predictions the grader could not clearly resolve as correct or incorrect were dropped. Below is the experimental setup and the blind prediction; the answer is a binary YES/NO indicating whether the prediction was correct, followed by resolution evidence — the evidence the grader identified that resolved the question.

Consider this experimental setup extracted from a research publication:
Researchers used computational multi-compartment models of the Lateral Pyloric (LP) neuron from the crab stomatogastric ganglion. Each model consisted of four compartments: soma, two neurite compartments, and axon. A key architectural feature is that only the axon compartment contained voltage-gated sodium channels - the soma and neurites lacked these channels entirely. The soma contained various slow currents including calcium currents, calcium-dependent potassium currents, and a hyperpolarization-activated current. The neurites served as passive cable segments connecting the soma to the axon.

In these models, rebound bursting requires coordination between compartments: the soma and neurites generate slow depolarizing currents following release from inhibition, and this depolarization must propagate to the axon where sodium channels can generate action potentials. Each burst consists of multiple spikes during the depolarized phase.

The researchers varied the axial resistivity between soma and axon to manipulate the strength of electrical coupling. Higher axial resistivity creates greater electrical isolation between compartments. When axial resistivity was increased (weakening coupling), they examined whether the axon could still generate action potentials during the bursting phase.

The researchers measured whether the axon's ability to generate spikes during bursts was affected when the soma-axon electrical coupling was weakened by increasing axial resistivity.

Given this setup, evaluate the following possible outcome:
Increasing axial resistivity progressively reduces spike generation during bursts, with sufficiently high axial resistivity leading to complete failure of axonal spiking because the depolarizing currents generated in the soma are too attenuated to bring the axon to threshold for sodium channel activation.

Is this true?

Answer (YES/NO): NO